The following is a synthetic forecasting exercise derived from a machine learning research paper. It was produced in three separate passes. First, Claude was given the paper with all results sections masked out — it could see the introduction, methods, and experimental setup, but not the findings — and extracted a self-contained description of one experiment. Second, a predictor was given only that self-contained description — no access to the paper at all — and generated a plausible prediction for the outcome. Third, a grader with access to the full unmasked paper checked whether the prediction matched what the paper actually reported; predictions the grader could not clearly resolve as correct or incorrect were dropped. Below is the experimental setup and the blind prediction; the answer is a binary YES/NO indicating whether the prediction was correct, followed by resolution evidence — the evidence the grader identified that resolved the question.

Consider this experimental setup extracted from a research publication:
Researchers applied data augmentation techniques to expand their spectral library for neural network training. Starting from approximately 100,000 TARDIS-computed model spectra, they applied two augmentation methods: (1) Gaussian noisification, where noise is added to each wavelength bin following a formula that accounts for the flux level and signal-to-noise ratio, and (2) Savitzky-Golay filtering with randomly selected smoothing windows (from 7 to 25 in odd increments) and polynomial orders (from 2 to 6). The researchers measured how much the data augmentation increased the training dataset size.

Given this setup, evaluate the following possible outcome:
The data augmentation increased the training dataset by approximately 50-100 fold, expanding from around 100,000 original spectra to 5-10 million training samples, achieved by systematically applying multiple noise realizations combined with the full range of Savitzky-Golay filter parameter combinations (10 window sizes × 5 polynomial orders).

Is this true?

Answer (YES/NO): NO